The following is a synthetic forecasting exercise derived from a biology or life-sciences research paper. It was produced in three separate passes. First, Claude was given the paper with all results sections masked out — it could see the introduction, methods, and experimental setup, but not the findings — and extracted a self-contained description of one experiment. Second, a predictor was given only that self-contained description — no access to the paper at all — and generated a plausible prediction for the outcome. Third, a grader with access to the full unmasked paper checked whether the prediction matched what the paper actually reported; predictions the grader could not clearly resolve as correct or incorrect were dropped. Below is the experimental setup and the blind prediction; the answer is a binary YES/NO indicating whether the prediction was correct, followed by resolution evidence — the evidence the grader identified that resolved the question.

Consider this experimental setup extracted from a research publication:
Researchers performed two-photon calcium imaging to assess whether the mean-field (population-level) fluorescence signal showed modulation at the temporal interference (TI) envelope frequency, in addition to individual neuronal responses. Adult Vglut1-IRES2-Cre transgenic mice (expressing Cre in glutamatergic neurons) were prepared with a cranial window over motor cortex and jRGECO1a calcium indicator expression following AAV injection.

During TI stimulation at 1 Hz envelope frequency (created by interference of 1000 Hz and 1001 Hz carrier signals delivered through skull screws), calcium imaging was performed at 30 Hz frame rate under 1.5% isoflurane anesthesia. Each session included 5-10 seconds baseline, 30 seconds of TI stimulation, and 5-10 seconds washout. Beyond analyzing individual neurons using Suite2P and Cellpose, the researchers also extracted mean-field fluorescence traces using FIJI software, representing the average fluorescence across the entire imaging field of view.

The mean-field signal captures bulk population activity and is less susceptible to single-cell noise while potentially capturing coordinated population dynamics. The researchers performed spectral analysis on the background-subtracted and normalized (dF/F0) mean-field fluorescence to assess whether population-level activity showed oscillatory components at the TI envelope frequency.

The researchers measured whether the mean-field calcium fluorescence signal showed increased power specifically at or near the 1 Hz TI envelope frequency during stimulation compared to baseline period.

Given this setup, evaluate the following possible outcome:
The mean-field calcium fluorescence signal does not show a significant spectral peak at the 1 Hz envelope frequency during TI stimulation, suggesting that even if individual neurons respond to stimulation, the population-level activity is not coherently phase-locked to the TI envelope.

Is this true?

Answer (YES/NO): NO